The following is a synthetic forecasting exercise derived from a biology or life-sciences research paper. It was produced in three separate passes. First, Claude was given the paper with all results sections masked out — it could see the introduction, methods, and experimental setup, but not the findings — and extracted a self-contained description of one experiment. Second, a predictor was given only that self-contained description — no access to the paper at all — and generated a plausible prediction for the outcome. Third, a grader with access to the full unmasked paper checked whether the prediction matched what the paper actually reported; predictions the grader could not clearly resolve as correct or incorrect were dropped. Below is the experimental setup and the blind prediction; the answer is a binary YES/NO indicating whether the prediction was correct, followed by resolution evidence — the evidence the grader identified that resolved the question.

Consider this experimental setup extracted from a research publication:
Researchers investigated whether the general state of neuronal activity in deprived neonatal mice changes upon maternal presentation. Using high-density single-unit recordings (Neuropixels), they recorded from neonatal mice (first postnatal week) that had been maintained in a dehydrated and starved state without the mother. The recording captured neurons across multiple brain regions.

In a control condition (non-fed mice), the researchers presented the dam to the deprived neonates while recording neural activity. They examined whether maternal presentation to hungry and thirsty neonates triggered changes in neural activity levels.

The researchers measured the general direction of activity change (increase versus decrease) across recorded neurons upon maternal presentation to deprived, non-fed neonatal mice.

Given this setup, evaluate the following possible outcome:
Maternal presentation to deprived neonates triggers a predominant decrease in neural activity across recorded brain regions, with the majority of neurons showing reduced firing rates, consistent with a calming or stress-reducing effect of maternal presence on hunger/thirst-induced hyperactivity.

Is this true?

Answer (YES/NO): NO